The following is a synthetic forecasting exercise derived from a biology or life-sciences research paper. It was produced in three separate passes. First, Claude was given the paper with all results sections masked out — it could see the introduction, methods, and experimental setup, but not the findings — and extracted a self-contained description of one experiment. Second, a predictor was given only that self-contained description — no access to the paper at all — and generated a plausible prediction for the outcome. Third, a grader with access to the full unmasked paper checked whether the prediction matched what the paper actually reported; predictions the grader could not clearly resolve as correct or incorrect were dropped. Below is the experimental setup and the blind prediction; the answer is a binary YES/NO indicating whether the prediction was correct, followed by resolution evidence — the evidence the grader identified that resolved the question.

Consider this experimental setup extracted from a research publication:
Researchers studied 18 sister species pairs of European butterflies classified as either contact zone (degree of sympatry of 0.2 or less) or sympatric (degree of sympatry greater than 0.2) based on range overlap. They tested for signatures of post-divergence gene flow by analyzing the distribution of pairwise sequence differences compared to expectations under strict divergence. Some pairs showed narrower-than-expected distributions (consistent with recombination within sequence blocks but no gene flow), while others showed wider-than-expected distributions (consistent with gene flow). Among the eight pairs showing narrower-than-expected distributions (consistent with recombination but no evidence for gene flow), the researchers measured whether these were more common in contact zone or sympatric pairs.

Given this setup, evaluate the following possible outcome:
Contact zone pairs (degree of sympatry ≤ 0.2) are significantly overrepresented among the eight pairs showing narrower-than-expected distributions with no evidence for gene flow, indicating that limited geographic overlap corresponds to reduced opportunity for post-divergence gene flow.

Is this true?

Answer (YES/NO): NO